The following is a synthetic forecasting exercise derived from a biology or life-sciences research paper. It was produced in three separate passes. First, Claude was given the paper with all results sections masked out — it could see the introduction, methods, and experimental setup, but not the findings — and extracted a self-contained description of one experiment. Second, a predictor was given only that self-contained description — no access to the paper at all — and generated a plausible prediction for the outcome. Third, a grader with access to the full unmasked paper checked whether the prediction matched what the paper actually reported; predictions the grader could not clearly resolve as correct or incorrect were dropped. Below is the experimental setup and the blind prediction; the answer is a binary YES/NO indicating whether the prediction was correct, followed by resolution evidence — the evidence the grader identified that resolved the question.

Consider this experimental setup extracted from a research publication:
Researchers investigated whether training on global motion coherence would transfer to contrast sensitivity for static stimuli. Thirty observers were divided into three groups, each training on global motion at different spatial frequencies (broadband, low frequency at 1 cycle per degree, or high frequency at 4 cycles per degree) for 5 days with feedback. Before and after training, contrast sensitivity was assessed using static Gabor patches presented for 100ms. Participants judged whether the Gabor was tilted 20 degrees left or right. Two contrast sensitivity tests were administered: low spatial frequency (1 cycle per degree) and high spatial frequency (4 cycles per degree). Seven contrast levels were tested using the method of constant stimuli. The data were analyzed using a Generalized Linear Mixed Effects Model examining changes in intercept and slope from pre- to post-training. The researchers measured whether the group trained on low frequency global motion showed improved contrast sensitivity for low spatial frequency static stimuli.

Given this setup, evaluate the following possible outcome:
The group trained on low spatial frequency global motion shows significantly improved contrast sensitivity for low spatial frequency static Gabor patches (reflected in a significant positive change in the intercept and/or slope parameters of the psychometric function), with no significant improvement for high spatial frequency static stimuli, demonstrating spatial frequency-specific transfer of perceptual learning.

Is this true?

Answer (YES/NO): YES